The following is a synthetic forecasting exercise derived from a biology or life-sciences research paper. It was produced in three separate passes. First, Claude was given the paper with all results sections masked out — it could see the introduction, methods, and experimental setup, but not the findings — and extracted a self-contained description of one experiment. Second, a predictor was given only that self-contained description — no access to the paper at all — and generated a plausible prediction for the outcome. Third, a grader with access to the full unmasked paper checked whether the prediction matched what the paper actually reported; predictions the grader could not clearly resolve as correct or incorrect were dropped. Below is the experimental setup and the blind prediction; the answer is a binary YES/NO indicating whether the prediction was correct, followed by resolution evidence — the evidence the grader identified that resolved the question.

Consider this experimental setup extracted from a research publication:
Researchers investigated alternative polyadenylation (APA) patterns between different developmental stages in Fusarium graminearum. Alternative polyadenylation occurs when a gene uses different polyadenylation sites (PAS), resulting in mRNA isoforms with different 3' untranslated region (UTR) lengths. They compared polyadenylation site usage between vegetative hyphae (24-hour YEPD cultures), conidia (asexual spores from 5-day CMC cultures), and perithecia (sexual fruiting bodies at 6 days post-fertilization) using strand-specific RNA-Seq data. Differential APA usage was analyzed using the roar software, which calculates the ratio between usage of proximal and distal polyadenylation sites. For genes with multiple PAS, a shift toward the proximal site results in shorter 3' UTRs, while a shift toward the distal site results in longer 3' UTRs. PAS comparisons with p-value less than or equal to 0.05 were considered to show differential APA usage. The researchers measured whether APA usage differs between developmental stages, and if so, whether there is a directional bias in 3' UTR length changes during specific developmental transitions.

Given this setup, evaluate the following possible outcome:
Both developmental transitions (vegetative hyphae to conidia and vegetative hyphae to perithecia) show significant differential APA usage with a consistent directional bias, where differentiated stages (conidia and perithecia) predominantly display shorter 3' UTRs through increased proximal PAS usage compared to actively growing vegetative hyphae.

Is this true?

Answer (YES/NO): NO